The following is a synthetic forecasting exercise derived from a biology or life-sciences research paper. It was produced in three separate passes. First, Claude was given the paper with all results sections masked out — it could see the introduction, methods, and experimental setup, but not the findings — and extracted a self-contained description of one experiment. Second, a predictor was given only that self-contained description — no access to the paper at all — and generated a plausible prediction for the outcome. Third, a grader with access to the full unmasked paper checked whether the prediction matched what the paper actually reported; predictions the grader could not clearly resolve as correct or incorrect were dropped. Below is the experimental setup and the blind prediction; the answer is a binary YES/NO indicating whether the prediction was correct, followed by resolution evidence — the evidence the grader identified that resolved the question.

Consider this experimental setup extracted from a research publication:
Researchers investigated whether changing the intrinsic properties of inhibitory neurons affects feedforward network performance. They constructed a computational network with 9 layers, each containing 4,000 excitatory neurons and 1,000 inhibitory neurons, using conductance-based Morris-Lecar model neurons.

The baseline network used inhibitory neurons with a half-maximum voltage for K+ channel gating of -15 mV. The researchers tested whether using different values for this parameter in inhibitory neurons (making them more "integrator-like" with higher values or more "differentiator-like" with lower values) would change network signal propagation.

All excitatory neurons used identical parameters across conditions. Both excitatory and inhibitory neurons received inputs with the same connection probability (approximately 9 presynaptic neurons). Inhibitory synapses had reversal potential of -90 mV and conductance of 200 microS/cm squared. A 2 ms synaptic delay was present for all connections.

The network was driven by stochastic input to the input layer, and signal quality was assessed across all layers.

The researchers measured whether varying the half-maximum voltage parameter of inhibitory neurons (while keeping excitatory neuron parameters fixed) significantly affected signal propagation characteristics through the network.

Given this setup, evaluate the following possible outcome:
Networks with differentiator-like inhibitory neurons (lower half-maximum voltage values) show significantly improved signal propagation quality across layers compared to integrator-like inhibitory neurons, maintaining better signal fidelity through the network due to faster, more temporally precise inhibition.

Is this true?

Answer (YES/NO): NO